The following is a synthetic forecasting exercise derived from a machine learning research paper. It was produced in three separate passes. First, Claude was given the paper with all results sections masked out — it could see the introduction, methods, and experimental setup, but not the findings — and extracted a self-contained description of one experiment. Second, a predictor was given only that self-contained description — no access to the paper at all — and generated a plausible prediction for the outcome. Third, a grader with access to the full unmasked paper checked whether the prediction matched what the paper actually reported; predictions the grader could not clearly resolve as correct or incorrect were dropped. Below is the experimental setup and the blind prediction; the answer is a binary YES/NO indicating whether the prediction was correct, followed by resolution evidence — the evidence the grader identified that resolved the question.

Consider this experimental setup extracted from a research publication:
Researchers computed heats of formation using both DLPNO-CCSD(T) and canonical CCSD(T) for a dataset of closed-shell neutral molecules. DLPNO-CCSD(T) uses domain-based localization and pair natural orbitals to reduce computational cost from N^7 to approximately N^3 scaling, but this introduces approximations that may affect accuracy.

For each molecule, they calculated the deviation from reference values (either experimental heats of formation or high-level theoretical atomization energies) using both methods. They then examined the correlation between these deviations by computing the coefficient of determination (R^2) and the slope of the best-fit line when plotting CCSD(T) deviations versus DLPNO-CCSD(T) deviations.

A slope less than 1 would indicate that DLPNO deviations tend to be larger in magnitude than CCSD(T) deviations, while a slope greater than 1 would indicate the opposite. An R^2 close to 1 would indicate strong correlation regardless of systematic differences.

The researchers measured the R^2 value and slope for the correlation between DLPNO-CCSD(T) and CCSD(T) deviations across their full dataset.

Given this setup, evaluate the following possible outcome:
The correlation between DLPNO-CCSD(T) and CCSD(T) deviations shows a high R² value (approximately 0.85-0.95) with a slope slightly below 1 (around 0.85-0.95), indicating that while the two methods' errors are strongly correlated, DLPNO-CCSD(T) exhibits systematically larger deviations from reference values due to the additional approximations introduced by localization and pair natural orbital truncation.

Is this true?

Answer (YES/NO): NO